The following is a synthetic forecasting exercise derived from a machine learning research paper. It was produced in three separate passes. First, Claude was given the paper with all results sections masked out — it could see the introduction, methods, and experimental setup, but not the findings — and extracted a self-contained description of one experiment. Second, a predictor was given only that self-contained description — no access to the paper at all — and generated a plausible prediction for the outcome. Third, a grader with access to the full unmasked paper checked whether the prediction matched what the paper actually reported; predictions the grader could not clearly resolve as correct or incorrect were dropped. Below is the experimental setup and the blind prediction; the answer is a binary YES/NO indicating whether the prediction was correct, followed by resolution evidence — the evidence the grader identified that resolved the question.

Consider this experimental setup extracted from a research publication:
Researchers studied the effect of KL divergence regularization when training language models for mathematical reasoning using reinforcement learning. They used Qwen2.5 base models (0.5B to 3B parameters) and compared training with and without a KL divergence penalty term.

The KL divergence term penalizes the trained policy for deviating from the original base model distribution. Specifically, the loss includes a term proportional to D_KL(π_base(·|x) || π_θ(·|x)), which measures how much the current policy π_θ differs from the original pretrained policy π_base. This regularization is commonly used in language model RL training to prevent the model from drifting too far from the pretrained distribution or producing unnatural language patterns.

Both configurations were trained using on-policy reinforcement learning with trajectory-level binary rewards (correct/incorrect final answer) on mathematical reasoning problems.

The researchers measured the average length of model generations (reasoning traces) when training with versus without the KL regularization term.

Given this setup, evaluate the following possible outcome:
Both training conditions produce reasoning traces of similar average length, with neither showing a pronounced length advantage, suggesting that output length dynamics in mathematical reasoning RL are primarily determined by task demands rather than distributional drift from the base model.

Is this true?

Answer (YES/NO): NO